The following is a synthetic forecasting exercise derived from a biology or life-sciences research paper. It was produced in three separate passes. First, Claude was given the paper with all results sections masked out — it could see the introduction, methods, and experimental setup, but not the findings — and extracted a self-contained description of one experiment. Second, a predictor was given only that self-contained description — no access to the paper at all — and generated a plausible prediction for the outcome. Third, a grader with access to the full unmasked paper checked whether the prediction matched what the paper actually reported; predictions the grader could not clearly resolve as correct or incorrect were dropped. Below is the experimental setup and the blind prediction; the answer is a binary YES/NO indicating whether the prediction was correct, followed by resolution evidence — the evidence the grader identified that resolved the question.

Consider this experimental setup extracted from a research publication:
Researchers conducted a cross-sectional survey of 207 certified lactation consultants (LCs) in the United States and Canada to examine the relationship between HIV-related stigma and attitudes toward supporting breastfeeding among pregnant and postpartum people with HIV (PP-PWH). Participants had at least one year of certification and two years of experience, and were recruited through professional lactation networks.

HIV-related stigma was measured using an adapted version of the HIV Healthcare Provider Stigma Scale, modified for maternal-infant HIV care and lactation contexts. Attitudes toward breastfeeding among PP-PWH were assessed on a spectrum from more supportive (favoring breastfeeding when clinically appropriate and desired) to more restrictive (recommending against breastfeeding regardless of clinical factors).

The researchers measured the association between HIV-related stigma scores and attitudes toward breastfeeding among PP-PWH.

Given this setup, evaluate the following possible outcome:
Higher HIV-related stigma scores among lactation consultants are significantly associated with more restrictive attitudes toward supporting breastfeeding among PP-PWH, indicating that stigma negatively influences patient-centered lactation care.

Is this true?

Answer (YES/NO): YES